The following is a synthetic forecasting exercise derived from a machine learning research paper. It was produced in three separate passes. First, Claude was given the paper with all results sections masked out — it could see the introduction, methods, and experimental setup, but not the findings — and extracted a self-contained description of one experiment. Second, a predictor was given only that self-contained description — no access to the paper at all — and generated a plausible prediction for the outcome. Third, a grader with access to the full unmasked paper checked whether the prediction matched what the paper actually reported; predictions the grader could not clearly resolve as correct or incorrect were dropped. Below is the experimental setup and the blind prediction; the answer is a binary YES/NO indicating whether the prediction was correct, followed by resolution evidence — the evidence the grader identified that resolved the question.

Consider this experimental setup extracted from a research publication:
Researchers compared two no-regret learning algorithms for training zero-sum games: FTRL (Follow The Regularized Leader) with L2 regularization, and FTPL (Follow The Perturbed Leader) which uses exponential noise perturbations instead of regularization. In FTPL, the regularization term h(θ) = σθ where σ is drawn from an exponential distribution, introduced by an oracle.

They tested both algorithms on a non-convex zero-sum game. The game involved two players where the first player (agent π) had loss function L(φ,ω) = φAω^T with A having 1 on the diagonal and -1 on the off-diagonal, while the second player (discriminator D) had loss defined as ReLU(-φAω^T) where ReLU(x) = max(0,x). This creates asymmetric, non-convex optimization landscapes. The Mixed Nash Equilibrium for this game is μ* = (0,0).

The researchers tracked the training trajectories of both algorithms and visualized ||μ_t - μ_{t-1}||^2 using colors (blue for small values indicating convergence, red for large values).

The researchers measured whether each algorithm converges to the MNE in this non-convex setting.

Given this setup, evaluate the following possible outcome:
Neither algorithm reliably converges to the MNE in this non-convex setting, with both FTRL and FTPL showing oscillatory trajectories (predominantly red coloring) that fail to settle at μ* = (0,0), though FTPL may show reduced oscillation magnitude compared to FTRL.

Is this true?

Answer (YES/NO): NO